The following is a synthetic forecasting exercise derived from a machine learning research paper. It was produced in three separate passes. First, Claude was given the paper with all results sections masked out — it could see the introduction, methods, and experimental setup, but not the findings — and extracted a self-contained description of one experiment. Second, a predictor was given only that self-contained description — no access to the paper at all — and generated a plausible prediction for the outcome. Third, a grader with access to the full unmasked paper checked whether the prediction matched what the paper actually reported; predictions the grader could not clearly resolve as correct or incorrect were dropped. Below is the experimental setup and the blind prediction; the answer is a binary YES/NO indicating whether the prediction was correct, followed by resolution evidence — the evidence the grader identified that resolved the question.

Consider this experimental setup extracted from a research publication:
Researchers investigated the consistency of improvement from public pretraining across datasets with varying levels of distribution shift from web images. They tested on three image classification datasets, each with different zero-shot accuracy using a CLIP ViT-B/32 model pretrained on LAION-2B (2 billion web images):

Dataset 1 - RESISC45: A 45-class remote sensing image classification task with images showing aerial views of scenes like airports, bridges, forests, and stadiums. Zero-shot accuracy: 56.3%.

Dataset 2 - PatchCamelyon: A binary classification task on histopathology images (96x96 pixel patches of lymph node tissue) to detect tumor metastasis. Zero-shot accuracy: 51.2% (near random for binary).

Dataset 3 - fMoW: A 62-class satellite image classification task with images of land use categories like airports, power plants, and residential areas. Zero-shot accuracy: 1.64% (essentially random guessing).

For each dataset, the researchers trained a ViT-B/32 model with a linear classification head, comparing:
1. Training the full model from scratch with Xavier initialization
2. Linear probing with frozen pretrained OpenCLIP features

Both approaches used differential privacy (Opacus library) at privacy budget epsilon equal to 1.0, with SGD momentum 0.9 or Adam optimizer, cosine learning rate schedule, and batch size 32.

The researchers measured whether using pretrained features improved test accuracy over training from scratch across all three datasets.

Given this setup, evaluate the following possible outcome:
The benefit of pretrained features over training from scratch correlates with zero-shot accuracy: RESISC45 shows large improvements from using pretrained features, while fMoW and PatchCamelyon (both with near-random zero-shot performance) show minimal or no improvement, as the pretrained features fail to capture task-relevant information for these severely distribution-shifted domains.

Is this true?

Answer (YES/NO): NO